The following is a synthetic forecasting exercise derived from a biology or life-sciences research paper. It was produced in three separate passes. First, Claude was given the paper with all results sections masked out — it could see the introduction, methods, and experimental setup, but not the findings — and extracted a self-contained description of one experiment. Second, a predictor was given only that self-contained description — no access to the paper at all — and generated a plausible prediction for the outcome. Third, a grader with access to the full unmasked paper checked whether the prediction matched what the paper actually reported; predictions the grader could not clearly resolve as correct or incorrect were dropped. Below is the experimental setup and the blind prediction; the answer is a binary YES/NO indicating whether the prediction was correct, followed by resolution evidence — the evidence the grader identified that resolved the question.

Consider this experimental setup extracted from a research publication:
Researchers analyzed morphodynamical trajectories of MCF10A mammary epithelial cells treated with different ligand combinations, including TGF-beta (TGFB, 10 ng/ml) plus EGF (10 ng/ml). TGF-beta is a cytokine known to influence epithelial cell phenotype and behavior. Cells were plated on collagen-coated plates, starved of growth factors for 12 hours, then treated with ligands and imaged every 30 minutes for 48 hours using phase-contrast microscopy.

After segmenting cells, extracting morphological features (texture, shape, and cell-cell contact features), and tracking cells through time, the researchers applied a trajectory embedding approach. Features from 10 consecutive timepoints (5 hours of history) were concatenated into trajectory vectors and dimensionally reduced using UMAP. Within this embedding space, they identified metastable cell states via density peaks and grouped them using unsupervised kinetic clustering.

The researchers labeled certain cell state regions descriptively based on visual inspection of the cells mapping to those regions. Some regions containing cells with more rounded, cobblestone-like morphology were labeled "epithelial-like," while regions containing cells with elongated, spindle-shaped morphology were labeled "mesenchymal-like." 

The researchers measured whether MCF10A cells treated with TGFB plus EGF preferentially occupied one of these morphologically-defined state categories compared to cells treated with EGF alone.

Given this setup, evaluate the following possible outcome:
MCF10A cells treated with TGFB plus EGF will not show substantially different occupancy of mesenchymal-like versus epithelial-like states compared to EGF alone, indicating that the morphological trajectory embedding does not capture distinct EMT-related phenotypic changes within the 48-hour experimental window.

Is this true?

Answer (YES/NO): NO